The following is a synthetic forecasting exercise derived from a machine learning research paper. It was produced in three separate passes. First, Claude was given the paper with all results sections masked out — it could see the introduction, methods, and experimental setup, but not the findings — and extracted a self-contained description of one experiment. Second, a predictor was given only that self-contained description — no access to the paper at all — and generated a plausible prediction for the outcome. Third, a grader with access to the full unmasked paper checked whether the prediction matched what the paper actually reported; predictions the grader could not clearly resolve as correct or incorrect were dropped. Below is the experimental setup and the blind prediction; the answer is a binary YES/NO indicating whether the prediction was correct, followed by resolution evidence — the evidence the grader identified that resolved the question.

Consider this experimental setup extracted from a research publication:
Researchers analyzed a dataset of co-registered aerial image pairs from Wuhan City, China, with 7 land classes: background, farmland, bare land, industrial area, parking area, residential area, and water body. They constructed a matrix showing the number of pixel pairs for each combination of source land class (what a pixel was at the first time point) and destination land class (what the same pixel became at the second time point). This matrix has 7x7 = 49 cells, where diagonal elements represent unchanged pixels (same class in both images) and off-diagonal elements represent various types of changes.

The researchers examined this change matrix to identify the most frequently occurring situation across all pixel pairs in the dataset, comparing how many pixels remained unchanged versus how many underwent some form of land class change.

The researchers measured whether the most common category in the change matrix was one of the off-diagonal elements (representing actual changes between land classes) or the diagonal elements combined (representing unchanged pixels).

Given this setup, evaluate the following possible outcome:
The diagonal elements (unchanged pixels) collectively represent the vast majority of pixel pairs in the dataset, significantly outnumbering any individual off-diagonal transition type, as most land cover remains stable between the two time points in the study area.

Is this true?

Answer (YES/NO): YES